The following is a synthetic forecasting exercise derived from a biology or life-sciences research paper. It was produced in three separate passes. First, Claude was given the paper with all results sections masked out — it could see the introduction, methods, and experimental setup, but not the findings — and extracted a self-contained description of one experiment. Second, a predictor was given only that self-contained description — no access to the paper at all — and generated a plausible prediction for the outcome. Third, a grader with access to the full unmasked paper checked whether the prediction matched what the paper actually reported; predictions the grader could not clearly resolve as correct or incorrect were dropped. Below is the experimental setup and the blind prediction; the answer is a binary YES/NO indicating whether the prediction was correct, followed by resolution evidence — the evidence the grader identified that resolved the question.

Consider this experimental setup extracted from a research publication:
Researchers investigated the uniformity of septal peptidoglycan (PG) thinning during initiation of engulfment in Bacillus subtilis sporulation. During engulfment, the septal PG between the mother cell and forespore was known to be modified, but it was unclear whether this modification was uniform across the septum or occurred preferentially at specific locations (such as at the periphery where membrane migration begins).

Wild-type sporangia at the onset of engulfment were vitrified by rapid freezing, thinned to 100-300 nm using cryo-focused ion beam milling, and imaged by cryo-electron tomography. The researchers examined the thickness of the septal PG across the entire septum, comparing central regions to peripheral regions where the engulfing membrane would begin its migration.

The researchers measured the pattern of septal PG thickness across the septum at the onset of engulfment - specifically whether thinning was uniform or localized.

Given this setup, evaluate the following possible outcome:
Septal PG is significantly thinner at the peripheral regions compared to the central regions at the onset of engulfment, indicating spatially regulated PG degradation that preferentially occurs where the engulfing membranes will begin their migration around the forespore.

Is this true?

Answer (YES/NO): NO